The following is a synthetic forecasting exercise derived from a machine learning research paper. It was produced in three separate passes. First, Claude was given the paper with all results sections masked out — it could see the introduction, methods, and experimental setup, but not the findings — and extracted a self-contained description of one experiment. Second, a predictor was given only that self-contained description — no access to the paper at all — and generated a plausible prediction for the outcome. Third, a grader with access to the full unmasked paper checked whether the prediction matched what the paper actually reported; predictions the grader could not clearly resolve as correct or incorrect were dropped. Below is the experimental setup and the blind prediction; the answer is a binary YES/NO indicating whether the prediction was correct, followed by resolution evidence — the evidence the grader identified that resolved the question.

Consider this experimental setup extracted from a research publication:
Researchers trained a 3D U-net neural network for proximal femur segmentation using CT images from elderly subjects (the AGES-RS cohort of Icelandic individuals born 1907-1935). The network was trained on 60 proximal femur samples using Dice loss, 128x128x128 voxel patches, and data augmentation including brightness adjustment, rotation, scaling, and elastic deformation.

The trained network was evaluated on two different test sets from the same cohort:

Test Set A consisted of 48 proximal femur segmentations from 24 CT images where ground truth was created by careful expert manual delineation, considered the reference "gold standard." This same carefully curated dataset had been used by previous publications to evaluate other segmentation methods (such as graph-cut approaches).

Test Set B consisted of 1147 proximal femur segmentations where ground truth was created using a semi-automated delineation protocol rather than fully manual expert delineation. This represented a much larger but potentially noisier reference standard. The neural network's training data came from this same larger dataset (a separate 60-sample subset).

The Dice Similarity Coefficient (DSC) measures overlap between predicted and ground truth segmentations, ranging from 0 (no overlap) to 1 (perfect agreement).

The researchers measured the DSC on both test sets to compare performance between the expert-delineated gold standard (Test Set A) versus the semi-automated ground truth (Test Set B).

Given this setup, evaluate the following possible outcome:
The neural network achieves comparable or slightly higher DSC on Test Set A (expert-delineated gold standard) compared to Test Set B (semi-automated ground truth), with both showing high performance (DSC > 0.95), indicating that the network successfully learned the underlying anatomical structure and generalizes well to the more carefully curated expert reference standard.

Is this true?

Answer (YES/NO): NO